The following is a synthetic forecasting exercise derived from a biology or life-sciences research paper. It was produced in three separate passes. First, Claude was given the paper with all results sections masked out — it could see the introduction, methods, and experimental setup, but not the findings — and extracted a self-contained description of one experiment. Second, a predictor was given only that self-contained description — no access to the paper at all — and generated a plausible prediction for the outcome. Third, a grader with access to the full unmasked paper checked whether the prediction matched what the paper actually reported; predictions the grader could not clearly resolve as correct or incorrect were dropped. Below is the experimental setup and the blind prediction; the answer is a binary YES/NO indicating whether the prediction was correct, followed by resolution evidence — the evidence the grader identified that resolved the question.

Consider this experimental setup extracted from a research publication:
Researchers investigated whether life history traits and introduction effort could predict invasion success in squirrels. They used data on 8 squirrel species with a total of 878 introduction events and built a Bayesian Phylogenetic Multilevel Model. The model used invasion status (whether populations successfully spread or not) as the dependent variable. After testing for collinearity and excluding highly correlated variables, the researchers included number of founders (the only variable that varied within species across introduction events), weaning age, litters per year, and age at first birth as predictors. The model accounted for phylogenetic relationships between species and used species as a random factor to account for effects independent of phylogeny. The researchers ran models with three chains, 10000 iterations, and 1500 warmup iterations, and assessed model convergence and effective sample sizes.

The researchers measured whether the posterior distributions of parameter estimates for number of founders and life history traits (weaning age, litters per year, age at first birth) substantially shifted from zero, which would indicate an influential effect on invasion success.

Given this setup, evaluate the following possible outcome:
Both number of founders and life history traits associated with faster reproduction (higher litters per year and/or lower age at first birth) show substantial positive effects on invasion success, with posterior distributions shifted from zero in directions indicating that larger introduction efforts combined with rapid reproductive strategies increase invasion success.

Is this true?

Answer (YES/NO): NO